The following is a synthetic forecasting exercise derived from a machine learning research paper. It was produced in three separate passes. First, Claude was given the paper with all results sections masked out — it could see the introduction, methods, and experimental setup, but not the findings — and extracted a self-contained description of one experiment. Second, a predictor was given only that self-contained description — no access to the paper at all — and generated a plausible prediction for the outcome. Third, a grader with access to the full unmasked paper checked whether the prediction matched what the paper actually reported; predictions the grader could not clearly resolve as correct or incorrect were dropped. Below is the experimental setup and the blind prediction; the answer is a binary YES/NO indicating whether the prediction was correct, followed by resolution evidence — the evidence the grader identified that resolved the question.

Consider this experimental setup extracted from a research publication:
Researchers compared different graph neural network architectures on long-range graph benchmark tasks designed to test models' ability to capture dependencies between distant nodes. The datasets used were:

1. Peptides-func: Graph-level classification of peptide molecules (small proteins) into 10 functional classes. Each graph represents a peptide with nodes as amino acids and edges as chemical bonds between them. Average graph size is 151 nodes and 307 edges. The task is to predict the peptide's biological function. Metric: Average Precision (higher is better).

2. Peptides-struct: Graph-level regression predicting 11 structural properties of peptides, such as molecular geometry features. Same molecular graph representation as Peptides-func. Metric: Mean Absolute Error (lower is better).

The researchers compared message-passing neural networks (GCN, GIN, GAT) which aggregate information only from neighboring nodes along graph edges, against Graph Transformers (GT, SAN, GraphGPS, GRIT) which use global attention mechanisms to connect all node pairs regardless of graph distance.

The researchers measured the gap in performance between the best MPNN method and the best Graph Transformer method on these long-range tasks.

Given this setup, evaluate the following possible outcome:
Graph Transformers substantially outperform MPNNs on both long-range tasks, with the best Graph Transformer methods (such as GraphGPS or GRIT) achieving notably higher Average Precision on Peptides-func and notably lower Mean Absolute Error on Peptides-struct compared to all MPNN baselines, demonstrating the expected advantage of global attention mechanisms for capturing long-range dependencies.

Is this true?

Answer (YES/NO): YES